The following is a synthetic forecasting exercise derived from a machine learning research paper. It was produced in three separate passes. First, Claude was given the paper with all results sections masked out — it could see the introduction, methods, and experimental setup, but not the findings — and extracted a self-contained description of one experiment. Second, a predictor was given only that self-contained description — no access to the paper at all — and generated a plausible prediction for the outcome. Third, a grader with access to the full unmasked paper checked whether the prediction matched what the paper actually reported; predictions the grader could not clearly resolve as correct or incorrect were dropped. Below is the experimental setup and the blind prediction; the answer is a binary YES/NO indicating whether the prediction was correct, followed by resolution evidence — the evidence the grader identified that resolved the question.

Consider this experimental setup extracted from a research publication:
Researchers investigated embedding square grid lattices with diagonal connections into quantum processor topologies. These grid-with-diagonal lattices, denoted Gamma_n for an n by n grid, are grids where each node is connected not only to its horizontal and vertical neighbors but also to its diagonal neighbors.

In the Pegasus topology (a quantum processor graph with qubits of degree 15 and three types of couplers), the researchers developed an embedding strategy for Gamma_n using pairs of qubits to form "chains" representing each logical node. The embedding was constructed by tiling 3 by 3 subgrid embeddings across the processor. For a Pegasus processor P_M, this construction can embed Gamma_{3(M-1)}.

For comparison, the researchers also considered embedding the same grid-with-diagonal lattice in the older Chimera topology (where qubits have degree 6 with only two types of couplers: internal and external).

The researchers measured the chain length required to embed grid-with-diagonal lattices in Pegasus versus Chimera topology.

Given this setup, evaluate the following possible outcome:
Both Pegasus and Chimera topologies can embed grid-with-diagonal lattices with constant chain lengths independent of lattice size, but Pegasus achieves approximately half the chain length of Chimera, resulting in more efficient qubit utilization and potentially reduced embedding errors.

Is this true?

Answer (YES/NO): NO